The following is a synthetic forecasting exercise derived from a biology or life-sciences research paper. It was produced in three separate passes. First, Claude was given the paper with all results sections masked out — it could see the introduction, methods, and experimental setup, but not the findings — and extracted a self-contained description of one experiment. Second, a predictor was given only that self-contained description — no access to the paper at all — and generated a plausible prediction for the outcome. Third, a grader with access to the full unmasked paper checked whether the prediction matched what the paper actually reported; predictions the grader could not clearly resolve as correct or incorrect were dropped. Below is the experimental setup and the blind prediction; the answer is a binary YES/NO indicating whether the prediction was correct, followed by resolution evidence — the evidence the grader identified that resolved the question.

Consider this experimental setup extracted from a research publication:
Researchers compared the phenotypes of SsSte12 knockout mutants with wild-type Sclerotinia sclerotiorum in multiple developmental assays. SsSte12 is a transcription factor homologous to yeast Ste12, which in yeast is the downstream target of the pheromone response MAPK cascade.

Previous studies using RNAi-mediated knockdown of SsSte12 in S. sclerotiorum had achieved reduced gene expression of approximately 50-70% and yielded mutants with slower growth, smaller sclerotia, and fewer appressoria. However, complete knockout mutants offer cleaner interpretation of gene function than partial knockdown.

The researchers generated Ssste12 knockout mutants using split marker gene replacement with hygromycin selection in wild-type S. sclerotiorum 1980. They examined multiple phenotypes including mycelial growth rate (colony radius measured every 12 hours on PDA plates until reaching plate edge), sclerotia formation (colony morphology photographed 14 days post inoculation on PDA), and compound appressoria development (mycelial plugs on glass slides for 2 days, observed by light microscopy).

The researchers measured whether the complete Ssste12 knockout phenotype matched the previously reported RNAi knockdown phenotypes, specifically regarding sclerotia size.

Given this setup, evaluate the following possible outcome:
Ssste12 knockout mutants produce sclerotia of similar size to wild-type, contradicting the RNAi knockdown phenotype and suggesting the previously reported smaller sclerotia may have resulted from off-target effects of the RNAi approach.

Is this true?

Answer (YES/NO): YES